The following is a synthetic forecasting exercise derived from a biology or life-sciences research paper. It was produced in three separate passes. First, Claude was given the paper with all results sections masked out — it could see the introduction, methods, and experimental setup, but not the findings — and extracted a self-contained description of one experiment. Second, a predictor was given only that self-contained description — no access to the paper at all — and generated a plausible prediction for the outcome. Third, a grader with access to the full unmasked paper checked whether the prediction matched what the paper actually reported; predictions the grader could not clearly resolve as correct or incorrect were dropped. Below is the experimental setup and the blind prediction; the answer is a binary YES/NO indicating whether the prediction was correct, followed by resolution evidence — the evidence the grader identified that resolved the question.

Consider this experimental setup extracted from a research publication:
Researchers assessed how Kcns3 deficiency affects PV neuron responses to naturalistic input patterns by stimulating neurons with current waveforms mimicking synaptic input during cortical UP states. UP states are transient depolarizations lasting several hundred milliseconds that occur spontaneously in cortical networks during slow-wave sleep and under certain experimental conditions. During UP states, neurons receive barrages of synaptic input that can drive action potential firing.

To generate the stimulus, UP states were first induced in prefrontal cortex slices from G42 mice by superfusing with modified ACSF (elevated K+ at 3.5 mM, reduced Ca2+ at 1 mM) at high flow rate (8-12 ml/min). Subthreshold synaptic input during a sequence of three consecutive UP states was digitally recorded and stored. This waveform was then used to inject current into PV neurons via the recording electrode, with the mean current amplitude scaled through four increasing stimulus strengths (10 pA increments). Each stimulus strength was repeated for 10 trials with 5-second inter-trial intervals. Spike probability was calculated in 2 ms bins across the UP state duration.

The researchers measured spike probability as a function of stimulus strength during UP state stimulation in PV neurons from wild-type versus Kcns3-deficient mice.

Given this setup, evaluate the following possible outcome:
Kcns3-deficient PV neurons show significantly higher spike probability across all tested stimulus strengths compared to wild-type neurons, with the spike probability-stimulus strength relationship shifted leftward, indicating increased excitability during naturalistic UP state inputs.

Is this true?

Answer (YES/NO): NO